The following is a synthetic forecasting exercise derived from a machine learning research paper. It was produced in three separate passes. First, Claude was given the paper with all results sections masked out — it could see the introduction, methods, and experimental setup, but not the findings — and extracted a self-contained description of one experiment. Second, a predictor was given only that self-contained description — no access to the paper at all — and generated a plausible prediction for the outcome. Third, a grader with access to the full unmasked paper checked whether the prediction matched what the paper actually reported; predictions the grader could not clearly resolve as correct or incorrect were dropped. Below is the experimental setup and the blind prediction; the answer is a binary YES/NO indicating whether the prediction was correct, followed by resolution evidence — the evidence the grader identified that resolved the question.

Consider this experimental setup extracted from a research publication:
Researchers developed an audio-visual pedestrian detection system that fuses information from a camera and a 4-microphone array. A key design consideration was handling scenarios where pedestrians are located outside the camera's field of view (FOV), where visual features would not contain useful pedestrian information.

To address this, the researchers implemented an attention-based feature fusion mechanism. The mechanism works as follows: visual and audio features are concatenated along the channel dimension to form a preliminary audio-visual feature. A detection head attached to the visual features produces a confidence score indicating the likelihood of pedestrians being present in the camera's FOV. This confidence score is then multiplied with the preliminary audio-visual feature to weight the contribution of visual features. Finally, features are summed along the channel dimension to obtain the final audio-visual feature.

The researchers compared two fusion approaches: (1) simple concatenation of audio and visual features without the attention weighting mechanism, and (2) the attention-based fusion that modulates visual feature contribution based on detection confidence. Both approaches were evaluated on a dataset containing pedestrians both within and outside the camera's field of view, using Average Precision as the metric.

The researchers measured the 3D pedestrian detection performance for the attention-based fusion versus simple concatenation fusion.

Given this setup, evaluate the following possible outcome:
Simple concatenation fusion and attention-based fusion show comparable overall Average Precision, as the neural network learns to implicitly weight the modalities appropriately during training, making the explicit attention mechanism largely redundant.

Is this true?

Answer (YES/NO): NO